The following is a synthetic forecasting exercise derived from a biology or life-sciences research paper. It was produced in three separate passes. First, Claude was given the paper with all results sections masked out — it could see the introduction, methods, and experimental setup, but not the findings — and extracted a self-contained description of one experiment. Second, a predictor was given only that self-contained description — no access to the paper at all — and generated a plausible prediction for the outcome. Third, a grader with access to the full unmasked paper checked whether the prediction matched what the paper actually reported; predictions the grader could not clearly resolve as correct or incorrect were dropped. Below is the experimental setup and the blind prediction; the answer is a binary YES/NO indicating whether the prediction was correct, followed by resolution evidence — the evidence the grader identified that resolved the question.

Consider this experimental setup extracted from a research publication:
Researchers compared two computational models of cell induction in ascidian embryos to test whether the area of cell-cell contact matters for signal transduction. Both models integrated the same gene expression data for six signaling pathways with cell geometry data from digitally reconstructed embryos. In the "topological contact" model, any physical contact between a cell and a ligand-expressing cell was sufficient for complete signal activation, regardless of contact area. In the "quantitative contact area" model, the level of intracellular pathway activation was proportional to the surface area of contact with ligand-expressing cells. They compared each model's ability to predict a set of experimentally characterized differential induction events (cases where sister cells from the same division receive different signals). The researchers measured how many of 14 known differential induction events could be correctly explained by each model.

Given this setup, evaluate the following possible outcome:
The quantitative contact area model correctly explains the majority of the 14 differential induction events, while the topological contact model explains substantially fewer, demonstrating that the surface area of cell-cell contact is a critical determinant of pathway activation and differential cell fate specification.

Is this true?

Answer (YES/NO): YES